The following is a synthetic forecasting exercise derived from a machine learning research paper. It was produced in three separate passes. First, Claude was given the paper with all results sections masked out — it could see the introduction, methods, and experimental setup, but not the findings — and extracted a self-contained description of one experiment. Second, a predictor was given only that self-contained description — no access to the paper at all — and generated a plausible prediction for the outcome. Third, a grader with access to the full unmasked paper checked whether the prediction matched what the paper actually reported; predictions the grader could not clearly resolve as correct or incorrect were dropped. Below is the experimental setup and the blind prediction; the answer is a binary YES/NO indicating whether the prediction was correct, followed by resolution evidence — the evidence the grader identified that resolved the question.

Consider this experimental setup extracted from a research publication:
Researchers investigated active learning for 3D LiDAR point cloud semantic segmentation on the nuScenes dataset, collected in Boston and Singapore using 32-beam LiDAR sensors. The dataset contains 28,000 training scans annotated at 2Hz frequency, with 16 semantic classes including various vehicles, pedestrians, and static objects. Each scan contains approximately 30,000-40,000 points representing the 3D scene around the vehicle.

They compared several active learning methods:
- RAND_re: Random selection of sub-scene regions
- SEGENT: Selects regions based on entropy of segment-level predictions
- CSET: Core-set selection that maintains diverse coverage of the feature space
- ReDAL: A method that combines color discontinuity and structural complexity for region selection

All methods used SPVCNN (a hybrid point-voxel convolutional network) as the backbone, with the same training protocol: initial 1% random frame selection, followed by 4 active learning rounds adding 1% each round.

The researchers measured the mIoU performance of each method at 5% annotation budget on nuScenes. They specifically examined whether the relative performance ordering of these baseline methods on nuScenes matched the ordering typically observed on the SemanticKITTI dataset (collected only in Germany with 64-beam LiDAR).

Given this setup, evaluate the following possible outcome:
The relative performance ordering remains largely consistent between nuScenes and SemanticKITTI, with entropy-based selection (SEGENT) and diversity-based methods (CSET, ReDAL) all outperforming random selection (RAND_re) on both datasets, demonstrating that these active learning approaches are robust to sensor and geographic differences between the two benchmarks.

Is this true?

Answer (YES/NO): NO